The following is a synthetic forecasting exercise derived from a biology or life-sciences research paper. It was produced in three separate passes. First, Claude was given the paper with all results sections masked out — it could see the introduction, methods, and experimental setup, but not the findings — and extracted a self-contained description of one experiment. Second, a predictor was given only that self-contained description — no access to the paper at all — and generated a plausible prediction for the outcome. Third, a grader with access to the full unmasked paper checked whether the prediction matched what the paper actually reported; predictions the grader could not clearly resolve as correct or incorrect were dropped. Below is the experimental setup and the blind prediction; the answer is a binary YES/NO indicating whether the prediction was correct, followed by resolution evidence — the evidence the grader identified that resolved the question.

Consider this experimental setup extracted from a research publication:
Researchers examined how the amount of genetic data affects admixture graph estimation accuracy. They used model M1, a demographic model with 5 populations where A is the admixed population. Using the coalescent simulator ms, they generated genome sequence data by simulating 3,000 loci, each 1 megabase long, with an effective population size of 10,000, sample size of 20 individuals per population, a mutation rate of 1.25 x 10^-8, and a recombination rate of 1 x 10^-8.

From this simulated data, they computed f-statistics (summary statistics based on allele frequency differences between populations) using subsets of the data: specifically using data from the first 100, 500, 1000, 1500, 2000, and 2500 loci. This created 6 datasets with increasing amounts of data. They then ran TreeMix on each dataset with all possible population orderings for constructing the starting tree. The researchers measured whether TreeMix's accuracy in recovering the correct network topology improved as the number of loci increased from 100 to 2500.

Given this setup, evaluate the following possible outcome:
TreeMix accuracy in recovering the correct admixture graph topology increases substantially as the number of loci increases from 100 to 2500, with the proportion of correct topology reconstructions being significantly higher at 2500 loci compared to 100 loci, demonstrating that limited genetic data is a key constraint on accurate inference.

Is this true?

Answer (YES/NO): NO